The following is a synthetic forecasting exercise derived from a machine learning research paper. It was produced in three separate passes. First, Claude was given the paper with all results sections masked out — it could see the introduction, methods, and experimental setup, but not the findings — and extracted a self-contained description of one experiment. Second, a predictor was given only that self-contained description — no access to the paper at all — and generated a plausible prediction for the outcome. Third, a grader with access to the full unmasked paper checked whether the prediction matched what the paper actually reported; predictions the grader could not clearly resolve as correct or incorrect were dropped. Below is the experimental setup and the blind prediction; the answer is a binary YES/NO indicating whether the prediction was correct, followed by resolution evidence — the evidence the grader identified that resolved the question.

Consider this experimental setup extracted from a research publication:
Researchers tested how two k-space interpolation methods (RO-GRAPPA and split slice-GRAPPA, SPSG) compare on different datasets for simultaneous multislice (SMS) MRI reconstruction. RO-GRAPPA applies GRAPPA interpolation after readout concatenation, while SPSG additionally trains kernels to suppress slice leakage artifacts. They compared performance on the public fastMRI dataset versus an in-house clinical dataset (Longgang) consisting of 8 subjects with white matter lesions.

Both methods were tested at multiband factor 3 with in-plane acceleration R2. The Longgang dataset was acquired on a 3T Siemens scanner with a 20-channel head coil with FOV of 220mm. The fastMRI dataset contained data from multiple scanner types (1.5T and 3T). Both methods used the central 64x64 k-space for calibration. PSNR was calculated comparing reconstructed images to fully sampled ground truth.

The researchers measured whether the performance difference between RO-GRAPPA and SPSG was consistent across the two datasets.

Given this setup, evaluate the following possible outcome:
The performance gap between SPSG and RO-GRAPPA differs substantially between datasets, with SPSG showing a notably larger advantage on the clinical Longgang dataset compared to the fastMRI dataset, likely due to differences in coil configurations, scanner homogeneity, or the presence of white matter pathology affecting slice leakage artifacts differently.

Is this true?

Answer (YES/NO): NO